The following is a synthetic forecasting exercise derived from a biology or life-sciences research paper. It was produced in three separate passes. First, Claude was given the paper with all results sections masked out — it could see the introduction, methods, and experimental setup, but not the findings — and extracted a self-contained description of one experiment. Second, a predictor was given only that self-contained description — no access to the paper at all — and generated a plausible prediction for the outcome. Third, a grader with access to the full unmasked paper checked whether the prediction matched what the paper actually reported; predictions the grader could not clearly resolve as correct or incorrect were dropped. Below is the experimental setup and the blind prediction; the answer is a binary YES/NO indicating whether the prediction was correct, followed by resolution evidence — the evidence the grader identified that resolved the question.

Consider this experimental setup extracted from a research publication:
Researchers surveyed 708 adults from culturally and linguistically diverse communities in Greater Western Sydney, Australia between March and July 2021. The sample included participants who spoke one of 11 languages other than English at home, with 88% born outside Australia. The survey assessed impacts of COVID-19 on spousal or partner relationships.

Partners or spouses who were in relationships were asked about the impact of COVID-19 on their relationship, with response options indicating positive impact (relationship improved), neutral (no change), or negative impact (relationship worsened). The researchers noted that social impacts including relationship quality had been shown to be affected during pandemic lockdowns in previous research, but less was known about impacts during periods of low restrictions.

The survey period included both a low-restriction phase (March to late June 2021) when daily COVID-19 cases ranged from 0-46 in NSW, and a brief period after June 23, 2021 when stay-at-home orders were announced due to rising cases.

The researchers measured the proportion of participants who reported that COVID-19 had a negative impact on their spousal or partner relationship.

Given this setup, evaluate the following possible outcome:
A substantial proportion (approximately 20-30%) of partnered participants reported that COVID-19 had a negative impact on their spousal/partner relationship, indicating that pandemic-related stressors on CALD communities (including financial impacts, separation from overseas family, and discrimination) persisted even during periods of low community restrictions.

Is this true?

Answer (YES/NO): YES